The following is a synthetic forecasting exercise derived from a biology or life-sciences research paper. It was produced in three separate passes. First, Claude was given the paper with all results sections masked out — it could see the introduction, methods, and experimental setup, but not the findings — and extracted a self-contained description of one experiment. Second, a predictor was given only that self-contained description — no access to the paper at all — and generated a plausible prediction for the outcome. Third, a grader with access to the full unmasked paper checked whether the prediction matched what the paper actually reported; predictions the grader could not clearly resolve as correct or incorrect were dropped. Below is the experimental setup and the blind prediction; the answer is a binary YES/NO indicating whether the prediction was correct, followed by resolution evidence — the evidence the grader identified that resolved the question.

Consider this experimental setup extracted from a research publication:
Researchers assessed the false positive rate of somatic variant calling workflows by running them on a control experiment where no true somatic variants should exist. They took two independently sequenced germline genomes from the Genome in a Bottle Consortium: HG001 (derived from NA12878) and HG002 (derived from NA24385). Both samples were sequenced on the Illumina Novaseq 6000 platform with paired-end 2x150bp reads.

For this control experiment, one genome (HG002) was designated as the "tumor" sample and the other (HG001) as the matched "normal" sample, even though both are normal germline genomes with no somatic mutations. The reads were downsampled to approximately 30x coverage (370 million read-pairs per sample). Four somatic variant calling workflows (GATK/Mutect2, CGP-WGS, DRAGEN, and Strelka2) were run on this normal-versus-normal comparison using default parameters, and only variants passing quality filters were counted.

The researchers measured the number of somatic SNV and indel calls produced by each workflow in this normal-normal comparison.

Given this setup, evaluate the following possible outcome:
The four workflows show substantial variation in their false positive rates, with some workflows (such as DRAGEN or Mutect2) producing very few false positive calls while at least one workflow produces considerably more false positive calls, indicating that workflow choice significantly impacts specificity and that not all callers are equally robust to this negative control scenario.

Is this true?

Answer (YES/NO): NO